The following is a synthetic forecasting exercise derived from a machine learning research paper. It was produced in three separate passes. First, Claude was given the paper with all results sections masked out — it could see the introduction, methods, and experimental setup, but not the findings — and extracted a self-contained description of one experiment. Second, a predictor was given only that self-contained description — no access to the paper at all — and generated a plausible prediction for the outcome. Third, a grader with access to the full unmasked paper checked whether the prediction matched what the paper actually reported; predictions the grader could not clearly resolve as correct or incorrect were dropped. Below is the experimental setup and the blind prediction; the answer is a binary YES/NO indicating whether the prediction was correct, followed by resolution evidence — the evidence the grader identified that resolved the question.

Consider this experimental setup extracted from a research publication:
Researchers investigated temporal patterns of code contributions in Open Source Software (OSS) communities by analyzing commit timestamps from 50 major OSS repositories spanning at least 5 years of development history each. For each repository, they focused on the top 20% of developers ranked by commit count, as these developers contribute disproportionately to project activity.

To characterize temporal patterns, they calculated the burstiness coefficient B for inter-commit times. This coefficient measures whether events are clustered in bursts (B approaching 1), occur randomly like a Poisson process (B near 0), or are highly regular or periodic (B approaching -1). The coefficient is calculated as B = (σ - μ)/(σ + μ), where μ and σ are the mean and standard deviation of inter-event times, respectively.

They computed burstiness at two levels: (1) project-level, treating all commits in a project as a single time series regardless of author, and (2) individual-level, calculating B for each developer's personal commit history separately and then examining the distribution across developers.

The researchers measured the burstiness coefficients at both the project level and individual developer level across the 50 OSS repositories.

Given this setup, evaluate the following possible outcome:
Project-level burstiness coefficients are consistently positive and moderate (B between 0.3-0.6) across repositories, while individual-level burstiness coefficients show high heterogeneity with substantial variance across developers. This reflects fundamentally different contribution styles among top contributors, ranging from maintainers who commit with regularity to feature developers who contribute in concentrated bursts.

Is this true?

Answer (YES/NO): NO